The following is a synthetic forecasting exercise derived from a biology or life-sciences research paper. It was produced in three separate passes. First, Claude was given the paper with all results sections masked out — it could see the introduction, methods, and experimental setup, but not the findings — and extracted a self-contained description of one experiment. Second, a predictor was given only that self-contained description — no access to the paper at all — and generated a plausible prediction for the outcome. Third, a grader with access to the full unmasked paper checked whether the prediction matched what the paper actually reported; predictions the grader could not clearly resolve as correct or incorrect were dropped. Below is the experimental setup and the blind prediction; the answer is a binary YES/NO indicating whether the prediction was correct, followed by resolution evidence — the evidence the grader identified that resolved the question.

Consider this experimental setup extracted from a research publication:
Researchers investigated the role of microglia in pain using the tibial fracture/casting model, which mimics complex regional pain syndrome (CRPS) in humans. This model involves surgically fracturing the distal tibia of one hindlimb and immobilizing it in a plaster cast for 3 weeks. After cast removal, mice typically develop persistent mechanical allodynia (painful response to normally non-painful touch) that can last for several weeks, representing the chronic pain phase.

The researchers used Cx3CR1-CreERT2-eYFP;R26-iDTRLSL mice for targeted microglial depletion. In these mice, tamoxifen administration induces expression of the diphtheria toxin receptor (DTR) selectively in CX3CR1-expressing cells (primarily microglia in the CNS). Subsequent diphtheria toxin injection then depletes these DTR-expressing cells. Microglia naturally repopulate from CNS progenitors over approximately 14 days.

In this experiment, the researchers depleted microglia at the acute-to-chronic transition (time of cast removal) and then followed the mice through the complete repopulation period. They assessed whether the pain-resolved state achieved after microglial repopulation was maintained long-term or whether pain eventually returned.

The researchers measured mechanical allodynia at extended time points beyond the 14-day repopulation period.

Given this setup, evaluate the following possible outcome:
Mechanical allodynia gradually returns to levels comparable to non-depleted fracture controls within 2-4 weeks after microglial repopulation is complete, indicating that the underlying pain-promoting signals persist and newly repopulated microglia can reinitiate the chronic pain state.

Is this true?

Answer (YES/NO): NO